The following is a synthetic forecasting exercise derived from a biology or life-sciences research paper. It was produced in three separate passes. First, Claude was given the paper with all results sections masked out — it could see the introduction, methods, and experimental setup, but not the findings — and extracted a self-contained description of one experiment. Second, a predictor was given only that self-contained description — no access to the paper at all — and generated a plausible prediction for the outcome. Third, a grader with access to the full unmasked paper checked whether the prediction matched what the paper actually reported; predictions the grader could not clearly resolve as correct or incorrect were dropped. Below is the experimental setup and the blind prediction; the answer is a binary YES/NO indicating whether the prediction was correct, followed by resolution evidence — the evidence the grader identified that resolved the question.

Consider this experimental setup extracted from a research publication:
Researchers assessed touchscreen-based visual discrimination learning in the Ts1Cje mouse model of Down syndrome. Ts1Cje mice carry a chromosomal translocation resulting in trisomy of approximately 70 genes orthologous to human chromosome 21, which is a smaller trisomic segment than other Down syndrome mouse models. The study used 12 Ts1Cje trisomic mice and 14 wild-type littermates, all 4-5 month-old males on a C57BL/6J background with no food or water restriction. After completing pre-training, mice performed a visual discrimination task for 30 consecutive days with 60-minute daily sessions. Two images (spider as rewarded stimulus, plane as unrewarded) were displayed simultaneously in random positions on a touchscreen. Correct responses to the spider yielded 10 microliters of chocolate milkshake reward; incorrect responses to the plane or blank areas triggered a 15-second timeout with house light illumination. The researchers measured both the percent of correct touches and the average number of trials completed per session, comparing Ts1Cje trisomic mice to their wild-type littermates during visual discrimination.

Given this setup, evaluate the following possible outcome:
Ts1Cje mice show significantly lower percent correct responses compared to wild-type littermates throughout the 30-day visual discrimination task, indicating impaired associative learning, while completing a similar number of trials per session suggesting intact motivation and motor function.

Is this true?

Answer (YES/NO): YES